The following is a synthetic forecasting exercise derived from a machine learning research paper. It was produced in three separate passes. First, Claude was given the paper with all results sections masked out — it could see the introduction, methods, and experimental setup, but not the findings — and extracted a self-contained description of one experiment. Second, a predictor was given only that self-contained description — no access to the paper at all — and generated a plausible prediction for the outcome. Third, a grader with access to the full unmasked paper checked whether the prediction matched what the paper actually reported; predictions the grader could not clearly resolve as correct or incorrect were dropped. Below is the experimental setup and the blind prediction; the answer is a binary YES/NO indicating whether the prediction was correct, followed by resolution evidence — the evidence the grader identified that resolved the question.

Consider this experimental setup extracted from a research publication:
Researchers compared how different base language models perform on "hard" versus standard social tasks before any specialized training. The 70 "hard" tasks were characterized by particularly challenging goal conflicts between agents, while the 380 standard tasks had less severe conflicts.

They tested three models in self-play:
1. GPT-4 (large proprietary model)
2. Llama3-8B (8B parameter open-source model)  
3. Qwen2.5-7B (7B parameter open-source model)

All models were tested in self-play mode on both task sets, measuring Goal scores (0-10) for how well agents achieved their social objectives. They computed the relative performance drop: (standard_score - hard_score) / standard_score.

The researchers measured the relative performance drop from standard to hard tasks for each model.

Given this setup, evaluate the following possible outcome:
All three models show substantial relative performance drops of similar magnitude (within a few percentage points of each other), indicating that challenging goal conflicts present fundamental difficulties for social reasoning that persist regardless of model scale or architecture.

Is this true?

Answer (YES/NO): YES